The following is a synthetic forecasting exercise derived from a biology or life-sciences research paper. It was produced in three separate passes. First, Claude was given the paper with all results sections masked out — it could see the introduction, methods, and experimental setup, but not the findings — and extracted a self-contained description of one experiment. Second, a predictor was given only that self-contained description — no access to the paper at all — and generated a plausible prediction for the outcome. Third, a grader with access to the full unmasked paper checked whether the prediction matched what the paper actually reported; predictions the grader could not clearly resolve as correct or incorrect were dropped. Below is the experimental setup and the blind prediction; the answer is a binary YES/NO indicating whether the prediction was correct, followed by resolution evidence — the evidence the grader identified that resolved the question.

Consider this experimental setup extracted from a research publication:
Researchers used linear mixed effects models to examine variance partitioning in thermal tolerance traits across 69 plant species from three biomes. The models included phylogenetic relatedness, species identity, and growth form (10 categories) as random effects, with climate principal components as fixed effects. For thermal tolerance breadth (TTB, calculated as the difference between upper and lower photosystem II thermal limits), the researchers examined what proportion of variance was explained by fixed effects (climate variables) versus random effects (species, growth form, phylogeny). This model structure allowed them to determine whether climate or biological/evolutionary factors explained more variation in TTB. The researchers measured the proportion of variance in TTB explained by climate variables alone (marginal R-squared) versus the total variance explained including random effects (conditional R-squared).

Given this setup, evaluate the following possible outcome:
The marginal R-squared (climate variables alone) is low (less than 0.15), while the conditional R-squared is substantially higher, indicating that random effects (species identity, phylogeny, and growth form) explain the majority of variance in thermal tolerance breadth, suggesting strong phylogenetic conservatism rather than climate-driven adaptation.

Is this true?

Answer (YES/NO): NO